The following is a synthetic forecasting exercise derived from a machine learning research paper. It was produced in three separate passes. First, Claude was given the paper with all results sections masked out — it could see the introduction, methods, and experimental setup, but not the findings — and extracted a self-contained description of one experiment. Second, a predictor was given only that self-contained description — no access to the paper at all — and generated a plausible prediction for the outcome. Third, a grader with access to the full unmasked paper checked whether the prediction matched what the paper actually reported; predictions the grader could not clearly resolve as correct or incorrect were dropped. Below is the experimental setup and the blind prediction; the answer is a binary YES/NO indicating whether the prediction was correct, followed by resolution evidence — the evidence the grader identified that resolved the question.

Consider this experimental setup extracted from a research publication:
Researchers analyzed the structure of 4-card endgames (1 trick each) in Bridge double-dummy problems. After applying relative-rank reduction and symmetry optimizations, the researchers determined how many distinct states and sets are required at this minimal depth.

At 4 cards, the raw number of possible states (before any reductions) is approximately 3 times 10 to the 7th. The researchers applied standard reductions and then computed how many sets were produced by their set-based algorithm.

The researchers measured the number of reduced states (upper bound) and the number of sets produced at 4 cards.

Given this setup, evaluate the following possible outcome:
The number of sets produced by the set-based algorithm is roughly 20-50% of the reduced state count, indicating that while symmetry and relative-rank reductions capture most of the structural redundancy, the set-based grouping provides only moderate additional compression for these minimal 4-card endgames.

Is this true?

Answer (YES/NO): YES